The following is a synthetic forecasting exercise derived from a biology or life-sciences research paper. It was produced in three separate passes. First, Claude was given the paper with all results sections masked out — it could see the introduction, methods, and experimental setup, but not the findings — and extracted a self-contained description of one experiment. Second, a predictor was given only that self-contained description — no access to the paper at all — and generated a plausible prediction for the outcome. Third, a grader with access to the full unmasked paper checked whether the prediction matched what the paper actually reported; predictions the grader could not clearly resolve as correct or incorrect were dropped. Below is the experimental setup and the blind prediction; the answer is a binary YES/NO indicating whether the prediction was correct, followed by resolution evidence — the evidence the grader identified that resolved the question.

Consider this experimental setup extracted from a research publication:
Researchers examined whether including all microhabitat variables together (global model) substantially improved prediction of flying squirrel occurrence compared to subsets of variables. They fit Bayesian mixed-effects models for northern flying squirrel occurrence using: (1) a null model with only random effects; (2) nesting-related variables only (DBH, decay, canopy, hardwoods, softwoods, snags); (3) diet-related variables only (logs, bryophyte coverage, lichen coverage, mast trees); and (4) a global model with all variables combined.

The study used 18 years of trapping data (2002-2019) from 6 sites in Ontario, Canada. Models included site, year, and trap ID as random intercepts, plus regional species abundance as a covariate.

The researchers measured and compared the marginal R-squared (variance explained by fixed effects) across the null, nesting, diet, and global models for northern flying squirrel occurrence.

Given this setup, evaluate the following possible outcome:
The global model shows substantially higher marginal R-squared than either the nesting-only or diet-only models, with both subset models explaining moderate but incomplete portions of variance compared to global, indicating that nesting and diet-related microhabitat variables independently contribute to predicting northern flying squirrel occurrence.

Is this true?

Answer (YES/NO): NO